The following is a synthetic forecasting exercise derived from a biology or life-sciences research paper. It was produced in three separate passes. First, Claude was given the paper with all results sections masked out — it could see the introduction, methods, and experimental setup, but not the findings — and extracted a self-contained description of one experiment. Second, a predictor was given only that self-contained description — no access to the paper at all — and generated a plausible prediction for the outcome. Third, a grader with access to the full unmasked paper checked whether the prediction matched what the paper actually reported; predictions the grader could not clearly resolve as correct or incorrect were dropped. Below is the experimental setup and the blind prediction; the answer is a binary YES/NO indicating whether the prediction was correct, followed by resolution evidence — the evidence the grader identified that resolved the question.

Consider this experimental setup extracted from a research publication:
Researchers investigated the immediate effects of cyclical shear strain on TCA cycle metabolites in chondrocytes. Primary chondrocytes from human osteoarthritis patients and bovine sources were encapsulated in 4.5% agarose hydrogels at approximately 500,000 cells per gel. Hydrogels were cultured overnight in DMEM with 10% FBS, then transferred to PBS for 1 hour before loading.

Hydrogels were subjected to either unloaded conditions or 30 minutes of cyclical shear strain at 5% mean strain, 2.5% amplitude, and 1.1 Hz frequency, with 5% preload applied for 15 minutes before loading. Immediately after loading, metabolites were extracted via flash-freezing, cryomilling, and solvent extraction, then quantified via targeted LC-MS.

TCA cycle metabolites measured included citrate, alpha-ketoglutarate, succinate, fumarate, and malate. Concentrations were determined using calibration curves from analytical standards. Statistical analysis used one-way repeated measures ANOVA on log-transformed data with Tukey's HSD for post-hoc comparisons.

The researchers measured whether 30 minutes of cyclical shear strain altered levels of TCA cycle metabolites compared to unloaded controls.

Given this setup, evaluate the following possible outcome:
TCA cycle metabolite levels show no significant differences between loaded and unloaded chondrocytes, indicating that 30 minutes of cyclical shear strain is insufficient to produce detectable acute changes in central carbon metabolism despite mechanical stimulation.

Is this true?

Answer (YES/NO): NO